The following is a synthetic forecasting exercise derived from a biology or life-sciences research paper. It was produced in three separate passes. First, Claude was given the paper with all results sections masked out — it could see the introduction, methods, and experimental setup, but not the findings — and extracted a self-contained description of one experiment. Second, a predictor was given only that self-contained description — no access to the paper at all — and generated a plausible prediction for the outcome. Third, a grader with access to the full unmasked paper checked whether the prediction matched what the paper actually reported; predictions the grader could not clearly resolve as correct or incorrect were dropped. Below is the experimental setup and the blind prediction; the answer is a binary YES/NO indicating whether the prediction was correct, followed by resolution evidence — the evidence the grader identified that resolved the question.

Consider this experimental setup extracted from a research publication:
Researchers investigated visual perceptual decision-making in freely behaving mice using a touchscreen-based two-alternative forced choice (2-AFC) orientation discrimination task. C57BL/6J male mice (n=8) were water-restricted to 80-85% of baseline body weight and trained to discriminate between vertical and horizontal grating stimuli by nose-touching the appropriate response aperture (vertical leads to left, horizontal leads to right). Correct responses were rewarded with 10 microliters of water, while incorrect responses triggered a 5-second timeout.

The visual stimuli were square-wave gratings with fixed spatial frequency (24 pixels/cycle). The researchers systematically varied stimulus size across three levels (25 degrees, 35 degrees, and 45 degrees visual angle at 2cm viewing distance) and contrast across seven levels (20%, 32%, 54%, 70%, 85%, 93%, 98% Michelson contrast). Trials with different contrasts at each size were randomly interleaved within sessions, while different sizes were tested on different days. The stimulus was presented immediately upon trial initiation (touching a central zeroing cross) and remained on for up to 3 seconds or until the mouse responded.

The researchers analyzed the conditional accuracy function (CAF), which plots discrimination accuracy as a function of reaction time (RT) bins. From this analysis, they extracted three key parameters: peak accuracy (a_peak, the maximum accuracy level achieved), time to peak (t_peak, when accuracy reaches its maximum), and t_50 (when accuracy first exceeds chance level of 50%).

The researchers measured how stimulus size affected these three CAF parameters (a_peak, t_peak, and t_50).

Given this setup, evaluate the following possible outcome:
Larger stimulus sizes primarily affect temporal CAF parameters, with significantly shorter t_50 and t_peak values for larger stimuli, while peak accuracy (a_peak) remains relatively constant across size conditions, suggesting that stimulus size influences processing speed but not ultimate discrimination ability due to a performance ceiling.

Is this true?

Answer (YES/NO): NO